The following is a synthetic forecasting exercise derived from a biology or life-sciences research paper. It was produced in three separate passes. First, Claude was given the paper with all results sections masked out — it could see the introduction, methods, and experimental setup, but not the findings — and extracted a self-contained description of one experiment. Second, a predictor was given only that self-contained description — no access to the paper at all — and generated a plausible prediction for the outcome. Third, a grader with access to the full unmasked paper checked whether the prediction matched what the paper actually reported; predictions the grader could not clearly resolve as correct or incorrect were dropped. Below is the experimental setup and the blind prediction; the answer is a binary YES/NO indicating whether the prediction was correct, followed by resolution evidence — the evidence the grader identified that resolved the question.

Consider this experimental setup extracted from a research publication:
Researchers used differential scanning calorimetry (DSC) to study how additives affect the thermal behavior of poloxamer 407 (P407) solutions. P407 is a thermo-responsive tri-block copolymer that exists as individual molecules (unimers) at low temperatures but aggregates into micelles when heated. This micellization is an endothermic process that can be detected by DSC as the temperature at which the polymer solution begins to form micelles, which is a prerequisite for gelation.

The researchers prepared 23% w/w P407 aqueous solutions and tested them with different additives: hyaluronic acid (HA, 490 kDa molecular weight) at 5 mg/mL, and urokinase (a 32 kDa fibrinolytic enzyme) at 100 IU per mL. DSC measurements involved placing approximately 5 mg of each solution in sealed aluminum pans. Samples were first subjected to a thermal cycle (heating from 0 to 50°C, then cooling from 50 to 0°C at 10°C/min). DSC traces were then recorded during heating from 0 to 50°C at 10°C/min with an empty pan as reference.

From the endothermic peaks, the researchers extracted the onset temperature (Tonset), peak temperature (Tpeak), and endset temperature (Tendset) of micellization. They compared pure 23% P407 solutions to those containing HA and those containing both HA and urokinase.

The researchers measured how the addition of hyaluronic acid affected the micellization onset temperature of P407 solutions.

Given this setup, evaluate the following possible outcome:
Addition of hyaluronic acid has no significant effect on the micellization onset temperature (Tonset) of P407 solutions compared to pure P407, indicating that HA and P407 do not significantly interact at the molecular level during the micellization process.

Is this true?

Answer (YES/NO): NO